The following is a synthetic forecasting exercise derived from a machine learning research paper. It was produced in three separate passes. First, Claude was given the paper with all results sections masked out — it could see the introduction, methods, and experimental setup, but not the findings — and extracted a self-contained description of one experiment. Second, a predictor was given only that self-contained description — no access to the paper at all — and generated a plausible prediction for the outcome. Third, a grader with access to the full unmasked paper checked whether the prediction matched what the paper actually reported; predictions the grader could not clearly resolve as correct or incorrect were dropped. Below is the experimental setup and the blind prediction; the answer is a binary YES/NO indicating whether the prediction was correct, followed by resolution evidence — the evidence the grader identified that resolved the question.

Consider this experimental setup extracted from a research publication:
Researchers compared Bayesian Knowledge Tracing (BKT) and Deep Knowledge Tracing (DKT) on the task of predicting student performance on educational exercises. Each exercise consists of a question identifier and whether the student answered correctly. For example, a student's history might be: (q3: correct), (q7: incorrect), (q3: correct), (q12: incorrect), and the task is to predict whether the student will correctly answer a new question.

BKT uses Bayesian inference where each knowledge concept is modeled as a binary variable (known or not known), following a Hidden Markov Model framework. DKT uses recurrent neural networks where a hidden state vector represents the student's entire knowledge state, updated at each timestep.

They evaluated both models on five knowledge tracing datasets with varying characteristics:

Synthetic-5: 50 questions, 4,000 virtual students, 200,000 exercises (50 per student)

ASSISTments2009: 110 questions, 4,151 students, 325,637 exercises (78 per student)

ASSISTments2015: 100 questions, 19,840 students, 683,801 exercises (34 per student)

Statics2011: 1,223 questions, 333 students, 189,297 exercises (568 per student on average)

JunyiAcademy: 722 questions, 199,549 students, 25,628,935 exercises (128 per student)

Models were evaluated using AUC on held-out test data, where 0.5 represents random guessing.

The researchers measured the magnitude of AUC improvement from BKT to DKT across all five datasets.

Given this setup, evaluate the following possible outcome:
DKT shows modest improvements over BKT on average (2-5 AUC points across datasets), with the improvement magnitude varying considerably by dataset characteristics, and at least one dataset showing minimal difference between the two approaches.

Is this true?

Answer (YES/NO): NO